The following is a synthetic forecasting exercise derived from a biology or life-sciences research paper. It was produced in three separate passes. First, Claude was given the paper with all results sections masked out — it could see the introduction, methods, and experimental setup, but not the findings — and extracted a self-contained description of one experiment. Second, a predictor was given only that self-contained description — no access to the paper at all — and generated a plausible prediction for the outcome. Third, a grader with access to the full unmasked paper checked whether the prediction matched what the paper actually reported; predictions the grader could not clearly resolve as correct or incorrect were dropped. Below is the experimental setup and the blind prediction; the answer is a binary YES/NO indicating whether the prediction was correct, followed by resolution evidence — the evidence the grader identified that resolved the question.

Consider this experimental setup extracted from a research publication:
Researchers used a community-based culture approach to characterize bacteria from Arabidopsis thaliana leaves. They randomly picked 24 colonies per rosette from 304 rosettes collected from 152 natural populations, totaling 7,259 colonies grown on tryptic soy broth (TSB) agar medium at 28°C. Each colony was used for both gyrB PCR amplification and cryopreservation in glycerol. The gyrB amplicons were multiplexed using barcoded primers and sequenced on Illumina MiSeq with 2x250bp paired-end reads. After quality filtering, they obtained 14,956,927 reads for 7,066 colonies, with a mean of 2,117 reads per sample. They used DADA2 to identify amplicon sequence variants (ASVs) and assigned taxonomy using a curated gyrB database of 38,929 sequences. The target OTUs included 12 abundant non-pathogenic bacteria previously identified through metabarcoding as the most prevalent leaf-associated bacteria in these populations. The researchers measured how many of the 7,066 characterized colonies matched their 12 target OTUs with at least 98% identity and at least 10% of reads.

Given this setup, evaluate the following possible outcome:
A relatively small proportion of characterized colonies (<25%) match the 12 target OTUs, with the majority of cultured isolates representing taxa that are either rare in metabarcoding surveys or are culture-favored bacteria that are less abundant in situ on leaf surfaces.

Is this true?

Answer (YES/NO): YES